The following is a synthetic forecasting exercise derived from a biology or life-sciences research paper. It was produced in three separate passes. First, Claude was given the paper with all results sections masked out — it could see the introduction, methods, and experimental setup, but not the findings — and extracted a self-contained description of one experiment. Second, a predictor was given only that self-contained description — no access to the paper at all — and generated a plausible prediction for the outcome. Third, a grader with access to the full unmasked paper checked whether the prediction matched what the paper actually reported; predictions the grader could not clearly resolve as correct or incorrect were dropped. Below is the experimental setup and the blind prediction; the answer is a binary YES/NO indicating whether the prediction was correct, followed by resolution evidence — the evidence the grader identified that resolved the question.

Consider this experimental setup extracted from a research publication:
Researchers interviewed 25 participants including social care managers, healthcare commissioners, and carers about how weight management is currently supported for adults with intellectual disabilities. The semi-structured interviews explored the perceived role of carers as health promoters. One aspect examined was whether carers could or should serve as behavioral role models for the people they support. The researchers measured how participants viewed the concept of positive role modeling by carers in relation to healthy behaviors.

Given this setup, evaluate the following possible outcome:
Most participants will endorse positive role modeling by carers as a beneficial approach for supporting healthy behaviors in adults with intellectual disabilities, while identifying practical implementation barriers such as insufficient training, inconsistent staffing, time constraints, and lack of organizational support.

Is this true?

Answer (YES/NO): NO